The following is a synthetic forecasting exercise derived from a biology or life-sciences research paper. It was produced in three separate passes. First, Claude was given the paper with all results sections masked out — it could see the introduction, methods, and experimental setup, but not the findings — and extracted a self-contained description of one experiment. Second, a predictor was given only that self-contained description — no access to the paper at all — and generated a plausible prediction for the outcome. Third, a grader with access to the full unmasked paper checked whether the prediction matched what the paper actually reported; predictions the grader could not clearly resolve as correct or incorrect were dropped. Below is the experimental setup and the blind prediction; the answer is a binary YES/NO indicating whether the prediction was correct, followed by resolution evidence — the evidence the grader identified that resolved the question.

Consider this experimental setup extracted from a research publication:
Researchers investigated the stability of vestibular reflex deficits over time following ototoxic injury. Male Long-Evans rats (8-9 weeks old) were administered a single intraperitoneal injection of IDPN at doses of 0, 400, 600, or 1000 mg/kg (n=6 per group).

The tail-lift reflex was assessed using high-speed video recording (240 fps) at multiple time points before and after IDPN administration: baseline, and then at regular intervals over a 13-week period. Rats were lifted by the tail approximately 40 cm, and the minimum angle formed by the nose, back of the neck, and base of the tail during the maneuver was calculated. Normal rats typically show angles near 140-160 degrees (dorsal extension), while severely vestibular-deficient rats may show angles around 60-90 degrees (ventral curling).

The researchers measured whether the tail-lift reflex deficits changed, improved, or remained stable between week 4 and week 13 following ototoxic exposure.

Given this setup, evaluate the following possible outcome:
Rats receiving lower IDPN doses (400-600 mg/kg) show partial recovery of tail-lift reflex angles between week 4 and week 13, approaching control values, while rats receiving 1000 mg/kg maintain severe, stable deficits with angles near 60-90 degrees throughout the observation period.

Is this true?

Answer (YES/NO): NO